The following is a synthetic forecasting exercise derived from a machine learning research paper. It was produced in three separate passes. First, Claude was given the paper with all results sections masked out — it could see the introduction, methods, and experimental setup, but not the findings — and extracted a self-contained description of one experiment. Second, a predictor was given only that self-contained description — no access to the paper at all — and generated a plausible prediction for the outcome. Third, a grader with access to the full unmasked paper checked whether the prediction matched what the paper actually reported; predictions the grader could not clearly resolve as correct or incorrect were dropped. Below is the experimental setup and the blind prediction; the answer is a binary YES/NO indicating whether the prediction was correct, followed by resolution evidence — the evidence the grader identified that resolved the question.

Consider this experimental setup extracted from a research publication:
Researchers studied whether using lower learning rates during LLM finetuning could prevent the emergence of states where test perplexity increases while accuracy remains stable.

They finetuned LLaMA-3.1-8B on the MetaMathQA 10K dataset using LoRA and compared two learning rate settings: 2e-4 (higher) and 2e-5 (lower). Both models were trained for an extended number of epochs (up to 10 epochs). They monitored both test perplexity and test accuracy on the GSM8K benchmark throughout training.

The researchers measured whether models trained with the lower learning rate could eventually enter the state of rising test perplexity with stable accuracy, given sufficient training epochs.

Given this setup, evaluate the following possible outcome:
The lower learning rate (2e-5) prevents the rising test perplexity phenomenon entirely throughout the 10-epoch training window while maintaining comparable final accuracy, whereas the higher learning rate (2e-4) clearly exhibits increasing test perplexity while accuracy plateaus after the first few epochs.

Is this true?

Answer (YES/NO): NO